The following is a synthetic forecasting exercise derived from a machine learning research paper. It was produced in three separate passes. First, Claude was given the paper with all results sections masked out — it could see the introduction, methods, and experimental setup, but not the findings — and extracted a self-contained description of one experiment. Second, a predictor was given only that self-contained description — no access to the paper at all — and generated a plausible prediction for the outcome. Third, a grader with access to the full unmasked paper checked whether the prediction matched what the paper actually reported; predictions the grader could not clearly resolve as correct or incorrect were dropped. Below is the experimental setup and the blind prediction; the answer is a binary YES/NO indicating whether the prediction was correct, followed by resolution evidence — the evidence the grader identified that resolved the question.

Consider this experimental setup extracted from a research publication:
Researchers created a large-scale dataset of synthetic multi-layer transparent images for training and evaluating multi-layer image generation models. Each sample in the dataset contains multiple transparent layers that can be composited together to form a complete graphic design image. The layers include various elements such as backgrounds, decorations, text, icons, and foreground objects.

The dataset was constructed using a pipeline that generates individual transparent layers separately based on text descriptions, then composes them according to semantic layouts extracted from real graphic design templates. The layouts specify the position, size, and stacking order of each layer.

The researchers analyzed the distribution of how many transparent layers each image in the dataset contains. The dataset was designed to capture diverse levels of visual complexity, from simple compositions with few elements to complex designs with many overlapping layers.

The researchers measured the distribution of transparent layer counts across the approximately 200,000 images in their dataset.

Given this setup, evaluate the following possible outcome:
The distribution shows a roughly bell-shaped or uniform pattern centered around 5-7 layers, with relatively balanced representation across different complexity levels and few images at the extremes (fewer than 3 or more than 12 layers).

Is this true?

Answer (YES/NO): NO